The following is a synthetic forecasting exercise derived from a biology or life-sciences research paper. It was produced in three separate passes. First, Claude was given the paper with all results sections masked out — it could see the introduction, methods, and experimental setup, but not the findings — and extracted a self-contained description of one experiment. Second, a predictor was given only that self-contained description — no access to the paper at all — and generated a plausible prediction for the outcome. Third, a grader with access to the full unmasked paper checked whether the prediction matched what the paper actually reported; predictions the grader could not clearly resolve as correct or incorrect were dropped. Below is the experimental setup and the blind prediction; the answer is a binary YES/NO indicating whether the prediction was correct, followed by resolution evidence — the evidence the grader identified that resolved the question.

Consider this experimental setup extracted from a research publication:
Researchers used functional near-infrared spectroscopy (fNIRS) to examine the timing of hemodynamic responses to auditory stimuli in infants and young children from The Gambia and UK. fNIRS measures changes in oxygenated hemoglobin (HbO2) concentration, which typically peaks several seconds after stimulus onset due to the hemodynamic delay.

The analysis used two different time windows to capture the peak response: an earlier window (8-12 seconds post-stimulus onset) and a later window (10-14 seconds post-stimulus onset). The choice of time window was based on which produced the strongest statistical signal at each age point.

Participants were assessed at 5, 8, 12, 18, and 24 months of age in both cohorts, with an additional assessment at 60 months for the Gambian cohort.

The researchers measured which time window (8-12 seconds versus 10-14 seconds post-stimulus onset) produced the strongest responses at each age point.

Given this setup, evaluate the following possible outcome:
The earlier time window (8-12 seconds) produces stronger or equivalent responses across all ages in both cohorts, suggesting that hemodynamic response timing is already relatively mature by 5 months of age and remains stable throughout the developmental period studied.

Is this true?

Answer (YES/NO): NO